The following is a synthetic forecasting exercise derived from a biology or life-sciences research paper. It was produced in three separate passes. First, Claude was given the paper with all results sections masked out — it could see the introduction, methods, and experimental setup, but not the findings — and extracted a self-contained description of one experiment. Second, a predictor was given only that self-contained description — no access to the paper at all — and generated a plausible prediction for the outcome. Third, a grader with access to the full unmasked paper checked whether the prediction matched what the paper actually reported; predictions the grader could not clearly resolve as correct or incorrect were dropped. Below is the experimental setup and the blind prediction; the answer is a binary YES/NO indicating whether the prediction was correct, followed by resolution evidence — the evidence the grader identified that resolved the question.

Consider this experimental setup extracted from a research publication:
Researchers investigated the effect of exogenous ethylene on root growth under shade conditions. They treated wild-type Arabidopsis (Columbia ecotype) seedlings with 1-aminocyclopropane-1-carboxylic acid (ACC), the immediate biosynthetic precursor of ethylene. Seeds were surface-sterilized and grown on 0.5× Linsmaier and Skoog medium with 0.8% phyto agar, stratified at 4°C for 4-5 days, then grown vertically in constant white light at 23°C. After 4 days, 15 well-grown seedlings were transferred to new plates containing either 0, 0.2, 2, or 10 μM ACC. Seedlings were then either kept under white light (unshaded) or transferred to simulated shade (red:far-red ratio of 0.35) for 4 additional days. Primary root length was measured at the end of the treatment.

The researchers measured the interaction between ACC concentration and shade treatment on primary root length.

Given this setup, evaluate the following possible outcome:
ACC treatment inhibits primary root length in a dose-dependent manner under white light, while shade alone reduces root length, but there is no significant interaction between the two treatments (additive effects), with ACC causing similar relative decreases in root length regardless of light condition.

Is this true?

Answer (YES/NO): NO